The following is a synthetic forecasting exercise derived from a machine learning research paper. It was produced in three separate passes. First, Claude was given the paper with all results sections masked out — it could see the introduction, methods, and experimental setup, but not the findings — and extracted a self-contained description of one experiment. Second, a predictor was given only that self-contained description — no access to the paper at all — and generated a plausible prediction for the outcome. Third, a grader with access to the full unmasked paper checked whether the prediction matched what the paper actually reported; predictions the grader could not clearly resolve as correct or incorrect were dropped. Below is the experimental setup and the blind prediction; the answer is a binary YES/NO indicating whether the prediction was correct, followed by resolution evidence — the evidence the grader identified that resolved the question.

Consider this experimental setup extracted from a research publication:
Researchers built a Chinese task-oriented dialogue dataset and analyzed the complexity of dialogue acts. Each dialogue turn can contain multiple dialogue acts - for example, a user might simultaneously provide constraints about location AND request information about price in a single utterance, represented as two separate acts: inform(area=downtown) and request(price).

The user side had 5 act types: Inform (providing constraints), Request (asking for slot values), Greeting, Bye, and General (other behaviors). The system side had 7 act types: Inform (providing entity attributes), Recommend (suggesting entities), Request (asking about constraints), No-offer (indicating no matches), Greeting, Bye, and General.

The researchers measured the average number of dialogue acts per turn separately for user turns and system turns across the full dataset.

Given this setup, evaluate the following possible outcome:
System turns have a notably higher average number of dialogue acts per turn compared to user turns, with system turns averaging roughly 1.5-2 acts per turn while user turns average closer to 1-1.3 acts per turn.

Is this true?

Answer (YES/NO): NO